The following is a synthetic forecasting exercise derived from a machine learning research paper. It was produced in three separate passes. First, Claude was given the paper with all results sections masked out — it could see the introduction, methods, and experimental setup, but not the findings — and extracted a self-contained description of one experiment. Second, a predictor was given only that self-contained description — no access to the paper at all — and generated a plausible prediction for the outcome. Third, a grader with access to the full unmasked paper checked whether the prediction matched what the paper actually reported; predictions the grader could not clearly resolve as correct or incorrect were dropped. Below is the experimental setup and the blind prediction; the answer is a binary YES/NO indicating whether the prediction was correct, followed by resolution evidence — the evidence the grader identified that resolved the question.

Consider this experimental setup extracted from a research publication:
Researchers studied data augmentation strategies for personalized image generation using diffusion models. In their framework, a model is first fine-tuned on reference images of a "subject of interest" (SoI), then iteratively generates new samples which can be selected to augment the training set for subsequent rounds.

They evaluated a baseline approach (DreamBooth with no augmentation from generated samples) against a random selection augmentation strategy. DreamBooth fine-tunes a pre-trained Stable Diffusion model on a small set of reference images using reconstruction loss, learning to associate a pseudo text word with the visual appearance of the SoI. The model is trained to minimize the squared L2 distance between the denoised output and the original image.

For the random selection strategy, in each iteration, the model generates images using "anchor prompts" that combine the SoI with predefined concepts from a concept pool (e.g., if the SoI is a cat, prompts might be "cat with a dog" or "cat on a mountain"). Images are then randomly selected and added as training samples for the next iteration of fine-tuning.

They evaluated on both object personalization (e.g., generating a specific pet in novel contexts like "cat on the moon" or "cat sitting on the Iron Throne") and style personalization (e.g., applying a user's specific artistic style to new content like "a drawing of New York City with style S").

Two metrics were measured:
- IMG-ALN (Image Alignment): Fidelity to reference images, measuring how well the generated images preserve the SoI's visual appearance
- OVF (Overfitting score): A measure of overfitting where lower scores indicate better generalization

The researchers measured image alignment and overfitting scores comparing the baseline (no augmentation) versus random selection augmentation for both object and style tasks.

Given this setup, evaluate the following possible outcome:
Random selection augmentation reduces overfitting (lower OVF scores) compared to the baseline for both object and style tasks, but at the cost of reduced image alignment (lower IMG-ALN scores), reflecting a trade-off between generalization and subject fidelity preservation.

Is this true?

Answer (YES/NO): NO